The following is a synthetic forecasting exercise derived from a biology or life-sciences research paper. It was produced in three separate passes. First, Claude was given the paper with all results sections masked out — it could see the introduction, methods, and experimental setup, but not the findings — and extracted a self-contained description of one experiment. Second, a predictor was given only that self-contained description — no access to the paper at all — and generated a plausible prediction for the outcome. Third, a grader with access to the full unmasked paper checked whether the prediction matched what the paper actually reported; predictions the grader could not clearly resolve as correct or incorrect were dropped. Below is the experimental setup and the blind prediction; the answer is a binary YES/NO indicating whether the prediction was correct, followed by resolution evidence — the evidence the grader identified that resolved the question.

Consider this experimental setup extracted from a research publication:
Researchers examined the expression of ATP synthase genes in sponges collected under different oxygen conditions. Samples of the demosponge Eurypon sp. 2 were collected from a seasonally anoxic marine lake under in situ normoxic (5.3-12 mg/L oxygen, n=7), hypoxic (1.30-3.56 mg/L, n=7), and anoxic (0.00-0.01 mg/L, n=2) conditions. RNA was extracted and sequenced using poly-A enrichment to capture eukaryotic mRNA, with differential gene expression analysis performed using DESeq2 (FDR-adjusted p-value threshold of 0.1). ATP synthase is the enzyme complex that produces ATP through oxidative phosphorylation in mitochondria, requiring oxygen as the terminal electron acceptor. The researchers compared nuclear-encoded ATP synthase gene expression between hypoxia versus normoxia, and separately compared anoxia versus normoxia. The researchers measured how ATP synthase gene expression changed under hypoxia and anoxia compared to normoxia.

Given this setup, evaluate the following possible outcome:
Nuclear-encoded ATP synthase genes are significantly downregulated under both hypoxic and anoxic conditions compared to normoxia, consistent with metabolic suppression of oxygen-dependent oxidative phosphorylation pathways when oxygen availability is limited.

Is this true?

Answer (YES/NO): NO